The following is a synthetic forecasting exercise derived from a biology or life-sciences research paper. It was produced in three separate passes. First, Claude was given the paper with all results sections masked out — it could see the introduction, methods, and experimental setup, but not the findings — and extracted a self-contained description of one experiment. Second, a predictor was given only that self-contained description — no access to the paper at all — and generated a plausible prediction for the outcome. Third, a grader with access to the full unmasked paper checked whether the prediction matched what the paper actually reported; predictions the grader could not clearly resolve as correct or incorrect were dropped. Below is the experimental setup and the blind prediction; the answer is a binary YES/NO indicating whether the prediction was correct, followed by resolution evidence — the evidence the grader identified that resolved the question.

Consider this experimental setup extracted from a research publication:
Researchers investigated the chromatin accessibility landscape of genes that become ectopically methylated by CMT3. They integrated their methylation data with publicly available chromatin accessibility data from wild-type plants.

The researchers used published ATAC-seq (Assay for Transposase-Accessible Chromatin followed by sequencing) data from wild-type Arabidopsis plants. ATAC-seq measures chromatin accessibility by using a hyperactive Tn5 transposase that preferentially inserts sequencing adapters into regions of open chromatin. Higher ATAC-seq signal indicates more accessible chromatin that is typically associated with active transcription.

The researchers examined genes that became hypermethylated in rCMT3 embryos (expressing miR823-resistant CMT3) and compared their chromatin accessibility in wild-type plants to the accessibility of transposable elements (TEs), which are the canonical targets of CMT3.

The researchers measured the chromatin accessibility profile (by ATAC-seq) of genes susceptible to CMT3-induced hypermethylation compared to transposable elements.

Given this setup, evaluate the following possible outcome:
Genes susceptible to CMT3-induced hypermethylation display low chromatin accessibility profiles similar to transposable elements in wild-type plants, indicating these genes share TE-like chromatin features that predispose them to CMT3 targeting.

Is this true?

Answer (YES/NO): YES